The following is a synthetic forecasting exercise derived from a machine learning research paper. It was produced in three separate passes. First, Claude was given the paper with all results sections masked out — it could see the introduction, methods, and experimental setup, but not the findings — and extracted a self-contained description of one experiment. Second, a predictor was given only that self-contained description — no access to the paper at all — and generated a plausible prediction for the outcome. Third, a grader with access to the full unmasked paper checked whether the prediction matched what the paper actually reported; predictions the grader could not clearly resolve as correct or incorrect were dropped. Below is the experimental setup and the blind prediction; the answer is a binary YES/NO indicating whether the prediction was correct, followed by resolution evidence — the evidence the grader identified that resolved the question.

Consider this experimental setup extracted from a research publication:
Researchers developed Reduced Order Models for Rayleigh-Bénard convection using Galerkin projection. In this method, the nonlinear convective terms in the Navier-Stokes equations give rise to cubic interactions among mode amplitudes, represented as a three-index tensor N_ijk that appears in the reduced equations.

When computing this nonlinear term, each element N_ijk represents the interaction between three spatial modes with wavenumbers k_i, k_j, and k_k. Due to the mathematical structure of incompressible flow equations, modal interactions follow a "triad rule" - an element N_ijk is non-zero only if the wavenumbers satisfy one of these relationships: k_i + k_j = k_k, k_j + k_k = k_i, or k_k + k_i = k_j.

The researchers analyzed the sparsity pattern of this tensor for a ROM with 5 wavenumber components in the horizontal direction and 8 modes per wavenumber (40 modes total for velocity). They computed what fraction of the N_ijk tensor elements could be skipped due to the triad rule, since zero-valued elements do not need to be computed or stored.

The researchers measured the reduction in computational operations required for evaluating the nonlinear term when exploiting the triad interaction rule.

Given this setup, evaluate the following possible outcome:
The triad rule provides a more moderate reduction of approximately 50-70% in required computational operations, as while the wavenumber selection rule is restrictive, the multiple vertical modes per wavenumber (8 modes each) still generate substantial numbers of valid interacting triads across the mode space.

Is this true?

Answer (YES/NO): NO